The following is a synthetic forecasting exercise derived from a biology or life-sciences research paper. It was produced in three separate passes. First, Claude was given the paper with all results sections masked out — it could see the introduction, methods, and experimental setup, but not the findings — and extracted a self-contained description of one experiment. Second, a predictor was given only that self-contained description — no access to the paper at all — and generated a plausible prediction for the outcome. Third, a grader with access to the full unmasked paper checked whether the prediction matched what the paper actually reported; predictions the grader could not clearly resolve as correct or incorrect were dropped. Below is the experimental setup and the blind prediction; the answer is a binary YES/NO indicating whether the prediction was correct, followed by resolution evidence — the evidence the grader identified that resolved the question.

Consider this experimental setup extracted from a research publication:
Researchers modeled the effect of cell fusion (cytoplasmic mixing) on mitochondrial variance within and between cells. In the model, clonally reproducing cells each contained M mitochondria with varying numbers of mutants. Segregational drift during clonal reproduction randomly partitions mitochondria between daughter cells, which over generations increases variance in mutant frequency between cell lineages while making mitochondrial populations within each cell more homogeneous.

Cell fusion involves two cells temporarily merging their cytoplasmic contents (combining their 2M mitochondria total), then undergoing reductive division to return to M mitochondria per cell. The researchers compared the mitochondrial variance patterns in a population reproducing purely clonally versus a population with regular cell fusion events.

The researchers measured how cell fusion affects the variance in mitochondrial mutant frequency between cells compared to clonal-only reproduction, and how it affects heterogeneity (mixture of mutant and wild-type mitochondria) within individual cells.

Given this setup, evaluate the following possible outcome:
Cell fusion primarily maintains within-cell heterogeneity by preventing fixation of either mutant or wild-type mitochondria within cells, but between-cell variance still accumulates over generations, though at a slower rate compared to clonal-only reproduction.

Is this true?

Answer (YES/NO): NO